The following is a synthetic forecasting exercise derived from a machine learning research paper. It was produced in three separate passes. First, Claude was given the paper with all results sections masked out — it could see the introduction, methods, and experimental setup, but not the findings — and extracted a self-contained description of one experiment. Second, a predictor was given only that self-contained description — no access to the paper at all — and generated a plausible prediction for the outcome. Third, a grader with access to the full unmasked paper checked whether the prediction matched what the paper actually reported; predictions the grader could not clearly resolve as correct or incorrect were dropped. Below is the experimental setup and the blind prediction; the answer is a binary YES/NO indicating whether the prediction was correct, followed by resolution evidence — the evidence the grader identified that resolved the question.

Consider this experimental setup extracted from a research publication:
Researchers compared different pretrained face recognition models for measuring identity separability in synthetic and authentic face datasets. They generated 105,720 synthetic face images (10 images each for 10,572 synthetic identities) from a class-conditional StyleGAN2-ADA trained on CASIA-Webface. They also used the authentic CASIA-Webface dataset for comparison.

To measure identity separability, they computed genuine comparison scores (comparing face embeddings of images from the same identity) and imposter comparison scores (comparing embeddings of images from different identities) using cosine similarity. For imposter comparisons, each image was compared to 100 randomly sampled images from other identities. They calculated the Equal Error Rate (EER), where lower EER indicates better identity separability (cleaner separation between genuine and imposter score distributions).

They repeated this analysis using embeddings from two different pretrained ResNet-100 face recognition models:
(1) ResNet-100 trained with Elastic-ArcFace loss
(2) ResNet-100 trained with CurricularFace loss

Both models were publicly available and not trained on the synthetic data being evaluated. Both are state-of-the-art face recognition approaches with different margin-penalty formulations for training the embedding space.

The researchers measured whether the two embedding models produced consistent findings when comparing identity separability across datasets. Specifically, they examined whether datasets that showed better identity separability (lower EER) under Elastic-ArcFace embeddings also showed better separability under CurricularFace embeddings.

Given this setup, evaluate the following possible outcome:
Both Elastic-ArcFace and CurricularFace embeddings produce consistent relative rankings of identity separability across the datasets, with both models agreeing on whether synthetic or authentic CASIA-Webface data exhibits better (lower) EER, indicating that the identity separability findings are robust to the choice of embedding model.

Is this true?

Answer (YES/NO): YES